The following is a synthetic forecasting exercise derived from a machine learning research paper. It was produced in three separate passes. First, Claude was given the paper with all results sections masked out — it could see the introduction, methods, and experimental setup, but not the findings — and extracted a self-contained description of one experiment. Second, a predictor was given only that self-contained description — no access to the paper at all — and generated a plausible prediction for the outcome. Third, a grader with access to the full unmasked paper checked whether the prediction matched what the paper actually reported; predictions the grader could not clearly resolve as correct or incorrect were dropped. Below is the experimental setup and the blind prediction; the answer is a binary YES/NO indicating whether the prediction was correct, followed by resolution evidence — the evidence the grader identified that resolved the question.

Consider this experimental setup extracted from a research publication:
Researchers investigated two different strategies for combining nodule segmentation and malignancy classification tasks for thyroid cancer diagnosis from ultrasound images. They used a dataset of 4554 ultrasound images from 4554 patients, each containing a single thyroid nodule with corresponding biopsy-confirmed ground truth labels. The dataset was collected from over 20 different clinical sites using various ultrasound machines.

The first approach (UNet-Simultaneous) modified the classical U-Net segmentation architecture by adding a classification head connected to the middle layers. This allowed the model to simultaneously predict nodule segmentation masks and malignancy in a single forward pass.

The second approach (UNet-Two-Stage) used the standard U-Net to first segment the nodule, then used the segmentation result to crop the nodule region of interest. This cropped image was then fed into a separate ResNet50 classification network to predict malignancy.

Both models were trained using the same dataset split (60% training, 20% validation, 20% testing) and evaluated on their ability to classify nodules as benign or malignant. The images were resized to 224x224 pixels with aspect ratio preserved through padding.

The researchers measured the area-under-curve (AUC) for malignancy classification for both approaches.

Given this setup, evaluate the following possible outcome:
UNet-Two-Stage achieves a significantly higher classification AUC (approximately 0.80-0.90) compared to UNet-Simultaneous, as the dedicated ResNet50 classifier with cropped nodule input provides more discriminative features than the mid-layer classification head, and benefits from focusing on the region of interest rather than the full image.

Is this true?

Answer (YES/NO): YES